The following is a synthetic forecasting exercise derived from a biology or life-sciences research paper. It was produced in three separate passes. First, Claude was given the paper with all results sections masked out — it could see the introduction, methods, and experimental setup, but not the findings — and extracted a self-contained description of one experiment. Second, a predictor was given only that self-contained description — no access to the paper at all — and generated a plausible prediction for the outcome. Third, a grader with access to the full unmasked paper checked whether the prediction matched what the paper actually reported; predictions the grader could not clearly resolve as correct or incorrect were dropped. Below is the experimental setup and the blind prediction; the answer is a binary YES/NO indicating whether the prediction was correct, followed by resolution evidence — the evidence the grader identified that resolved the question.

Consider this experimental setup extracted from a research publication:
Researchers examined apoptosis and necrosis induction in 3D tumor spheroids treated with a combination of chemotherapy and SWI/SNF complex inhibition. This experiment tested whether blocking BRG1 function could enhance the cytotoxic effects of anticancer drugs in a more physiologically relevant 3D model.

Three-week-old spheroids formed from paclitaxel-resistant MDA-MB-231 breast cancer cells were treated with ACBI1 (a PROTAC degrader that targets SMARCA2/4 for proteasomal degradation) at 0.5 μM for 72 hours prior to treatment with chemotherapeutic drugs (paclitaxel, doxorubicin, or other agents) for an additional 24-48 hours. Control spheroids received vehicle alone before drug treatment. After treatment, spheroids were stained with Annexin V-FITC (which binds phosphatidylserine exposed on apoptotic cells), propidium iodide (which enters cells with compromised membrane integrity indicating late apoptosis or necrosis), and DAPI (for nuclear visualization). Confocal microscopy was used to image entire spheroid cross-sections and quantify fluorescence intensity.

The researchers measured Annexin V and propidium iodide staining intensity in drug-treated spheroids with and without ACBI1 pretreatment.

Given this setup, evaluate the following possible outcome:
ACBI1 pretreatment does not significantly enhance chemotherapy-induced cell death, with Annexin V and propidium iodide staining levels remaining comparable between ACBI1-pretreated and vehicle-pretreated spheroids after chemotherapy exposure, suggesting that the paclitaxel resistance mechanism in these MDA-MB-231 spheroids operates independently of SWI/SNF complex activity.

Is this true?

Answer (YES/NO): NO